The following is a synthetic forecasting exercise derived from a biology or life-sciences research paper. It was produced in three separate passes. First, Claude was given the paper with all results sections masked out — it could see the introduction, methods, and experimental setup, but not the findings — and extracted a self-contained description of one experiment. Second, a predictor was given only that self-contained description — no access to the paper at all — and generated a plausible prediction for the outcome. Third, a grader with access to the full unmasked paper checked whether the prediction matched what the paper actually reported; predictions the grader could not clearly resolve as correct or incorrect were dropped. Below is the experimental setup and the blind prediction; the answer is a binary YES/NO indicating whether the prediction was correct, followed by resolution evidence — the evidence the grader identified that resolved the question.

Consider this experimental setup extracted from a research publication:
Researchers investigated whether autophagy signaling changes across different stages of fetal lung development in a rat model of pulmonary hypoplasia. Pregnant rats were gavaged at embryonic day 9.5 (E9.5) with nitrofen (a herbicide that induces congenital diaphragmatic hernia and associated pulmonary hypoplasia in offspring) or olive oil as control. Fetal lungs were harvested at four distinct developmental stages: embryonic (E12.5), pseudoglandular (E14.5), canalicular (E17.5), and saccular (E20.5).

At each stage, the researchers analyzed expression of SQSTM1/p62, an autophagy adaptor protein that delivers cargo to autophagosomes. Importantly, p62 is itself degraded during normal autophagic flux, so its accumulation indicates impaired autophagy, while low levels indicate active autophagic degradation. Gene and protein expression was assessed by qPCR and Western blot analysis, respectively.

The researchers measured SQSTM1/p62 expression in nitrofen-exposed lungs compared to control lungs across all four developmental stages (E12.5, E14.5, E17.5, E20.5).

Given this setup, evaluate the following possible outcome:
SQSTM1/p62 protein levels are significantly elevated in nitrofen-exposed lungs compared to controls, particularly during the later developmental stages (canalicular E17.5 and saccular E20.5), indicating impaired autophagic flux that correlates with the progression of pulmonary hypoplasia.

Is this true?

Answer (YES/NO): NO